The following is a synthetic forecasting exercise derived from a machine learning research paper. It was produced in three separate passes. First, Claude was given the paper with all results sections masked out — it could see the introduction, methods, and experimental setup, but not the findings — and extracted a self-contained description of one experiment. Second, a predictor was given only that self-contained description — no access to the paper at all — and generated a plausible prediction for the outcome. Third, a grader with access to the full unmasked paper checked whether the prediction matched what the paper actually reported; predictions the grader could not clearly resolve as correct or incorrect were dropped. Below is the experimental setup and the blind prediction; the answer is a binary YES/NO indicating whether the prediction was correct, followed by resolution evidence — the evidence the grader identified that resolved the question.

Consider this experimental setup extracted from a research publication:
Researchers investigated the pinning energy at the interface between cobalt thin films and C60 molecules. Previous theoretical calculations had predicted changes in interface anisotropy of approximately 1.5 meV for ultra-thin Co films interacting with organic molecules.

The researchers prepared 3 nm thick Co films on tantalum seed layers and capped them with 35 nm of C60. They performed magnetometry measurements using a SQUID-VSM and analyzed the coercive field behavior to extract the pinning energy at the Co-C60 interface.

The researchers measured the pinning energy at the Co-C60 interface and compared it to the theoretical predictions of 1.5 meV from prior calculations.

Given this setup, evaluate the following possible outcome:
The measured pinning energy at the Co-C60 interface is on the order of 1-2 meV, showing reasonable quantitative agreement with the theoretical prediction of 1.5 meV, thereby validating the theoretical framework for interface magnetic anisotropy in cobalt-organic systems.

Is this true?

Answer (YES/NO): NO